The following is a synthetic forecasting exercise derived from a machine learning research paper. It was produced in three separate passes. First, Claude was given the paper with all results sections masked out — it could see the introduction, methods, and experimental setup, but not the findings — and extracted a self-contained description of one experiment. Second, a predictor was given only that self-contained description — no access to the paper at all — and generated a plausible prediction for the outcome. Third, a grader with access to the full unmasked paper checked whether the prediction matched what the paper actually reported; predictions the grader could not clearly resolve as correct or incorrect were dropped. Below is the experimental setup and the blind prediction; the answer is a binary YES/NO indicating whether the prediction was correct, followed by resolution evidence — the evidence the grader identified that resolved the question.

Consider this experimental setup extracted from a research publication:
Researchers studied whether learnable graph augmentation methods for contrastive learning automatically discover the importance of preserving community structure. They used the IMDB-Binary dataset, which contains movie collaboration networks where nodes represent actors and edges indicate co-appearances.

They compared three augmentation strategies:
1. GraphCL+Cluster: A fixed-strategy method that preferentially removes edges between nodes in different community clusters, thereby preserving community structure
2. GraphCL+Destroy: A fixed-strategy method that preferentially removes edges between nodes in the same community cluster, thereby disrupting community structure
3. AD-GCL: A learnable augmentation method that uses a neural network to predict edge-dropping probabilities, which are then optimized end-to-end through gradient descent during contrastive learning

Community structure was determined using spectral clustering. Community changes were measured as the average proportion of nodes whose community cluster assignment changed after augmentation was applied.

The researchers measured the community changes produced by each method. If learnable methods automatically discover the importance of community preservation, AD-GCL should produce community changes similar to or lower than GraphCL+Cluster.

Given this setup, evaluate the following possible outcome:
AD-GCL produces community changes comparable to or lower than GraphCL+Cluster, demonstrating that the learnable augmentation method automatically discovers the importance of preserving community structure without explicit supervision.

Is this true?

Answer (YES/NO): NO